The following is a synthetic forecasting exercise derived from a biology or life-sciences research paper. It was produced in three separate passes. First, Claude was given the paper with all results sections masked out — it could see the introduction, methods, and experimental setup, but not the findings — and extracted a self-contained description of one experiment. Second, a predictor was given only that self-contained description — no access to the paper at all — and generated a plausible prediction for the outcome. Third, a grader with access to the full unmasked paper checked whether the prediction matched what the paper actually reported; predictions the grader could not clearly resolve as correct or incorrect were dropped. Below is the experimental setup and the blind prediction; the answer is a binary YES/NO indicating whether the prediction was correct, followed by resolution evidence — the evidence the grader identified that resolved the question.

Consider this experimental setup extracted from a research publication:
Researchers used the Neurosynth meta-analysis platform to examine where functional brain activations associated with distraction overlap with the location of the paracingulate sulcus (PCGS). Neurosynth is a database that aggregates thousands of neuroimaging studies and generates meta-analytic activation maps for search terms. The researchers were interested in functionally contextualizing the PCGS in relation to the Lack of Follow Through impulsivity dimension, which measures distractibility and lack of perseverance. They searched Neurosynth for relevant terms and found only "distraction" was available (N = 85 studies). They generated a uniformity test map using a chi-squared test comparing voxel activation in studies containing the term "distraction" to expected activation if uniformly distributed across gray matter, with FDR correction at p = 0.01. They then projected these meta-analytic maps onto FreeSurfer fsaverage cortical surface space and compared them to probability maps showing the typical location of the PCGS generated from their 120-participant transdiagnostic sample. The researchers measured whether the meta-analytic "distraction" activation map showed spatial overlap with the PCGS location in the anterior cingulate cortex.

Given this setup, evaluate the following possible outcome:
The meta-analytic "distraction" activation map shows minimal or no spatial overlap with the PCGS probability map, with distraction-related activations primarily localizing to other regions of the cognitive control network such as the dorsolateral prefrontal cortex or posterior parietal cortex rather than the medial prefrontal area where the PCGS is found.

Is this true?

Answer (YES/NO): NO